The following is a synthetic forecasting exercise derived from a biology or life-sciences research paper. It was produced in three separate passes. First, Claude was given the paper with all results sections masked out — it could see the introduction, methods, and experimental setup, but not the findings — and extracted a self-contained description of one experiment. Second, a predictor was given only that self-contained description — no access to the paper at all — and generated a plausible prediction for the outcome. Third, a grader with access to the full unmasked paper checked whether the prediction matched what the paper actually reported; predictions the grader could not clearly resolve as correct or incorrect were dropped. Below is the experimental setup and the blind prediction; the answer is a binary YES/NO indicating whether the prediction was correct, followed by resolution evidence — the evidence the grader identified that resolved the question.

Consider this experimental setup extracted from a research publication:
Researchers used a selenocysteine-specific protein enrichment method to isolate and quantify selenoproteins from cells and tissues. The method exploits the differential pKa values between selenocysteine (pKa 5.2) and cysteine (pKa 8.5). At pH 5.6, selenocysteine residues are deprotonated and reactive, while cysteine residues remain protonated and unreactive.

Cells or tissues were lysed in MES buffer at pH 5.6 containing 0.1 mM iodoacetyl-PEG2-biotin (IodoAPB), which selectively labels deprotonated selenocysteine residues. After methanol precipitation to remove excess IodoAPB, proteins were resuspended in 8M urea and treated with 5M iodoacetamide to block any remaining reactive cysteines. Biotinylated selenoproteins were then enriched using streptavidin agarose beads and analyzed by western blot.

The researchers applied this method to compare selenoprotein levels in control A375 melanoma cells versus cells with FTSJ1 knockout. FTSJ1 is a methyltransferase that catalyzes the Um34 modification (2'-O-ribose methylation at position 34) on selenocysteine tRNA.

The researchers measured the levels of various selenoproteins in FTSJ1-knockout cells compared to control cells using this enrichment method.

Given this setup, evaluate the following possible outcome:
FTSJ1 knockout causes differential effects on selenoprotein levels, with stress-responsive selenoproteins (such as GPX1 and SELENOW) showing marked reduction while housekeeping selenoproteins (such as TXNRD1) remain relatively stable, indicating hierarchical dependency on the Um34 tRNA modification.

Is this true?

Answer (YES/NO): YES